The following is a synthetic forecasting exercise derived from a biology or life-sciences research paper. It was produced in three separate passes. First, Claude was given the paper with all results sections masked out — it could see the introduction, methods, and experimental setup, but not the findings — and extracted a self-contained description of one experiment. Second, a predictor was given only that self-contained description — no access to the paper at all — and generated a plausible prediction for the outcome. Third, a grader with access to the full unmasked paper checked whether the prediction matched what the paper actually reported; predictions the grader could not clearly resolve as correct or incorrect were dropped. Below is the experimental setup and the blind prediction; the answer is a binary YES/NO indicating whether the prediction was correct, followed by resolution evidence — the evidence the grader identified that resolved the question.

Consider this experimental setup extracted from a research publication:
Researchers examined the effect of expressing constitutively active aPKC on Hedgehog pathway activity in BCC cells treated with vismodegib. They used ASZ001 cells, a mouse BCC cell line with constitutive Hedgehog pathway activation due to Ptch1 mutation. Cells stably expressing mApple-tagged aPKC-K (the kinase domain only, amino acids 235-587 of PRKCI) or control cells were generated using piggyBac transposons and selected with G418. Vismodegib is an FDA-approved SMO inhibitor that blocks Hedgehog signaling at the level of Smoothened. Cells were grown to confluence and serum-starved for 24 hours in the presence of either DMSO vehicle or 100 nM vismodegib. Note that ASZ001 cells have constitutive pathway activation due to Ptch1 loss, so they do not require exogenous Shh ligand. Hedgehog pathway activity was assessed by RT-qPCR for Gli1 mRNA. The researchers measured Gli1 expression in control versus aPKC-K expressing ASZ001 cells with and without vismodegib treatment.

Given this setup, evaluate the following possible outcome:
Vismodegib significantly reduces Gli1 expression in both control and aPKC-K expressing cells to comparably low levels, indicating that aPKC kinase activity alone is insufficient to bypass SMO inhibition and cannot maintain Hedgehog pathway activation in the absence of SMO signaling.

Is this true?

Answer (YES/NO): NO